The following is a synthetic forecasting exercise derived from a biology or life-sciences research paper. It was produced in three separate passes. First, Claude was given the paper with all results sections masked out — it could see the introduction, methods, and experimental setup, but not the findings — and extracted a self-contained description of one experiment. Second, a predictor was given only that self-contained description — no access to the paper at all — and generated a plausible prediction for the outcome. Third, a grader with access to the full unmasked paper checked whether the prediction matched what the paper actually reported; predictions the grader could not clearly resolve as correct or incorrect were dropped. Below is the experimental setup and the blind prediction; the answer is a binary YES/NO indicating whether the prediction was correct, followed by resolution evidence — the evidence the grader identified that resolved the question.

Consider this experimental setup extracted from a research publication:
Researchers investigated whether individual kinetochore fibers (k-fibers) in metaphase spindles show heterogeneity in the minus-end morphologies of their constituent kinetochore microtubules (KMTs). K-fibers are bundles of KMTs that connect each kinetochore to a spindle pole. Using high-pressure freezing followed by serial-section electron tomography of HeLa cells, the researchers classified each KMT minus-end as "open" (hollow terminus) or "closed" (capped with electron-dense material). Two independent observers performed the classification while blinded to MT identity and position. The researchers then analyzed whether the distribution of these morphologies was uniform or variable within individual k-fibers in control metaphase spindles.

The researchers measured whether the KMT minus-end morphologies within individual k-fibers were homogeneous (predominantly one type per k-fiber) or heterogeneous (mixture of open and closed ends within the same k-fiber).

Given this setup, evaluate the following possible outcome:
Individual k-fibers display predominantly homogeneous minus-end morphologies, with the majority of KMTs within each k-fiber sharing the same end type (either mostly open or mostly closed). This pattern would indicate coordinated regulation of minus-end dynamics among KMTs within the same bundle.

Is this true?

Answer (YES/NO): NO